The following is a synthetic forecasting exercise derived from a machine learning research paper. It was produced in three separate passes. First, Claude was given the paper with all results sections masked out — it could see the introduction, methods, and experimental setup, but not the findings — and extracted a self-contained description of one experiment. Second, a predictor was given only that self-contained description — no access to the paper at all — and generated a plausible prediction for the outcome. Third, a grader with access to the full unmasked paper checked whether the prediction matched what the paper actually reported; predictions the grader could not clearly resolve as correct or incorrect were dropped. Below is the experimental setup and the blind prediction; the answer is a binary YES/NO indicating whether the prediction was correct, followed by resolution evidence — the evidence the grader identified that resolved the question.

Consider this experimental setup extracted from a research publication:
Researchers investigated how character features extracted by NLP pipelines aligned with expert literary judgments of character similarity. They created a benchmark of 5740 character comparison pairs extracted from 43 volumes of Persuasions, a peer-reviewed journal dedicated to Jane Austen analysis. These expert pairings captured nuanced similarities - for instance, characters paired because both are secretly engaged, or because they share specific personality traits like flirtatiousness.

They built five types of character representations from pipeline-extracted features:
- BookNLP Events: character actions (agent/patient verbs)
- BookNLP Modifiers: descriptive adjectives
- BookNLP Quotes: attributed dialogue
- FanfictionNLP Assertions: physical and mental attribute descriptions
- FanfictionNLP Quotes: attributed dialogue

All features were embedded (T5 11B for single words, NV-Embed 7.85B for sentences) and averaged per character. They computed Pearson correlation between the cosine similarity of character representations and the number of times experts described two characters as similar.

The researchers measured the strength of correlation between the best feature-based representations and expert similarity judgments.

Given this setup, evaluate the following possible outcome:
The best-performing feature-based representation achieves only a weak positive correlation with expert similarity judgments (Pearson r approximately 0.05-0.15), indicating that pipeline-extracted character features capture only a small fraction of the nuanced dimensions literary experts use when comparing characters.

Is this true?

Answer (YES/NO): NO